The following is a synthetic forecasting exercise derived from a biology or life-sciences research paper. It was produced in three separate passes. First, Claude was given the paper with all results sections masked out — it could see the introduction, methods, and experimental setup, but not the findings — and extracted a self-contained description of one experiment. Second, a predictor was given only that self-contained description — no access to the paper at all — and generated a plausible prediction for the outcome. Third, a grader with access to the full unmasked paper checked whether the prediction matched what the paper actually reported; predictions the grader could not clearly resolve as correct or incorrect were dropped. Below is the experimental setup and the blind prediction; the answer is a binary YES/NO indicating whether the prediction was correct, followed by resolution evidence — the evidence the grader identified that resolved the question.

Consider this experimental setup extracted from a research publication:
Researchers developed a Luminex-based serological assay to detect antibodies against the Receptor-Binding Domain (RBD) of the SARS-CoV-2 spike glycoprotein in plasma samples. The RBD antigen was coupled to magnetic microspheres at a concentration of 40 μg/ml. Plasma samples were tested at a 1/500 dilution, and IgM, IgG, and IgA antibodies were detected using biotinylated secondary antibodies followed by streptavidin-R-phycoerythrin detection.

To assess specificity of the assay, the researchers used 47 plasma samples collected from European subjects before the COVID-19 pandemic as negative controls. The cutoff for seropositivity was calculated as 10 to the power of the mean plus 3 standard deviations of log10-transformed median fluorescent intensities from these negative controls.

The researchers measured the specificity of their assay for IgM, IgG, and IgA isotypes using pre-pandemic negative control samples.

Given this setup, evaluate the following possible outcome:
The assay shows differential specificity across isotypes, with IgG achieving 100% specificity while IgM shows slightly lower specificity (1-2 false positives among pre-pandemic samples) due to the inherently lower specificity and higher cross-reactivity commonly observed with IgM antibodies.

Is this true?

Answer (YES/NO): NO